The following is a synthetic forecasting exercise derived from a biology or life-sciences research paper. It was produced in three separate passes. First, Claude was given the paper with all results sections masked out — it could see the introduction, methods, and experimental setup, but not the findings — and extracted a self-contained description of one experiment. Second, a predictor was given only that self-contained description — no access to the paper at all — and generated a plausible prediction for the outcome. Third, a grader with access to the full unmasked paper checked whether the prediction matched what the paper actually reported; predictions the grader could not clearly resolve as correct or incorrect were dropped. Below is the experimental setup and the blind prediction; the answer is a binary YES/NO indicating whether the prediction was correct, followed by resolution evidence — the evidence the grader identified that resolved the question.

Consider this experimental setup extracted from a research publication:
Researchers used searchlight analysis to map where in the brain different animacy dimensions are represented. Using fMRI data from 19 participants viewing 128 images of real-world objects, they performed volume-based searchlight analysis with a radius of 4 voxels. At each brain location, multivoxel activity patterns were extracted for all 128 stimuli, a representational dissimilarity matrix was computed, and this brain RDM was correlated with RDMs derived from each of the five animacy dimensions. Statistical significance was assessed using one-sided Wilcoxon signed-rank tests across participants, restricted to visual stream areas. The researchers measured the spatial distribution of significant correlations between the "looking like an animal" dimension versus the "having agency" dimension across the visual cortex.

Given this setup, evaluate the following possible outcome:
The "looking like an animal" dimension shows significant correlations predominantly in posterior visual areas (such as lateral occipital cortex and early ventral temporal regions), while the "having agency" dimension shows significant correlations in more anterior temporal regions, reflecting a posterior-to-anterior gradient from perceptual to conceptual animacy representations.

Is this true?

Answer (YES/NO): NO